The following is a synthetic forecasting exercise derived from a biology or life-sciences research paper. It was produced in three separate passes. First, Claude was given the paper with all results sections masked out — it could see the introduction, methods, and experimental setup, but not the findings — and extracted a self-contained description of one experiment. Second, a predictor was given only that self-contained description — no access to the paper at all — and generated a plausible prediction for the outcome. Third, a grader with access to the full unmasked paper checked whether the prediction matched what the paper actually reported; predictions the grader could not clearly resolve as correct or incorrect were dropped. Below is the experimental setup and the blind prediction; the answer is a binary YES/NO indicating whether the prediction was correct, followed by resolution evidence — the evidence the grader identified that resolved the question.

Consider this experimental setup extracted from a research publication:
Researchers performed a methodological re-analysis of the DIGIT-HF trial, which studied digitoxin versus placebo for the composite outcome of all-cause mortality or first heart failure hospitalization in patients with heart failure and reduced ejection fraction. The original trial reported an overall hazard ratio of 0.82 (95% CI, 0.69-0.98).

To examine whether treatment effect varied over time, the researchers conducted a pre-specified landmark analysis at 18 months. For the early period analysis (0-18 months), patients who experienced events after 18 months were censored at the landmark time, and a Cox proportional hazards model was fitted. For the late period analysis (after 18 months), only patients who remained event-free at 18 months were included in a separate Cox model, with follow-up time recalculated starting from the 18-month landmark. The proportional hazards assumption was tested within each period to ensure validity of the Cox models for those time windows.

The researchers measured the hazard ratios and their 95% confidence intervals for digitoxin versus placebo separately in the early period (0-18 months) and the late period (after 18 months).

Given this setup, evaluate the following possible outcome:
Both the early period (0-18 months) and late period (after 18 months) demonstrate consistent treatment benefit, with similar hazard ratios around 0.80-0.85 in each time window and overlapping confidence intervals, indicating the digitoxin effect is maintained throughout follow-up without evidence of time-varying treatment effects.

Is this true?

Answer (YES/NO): NO